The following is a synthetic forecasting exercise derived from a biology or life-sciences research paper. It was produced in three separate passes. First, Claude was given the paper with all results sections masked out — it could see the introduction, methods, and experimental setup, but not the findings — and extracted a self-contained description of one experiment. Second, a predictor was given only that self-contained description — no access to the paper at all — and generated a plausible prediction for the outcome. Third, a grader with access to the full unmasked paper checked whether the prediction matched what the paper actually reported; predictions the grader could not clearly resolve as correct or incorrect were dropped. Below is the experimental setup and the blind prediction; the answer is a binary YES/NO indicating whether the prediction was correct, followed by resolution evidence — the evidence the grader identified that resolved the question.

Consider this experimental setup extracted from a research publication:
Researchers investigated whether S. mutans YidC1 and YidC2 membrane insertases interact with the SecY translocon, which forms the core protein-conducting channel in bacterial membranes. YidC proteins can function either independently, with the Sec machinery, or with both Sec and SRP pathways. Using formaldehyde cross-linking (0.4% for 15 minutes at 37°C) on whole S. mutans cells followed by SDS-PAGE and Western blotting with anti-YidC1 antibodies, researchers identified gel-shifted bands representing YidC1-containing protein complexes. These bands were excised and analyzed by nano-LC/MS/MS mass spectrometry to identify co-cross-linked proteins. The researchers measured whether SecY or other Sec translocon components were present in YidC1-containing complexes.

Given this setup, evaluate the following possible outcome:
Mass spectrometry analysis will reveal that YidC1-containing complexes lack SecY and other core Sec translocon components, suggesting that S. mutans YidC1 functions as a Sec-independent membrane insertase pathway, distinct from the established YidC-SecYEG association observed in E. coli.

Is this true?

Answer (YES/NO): NO